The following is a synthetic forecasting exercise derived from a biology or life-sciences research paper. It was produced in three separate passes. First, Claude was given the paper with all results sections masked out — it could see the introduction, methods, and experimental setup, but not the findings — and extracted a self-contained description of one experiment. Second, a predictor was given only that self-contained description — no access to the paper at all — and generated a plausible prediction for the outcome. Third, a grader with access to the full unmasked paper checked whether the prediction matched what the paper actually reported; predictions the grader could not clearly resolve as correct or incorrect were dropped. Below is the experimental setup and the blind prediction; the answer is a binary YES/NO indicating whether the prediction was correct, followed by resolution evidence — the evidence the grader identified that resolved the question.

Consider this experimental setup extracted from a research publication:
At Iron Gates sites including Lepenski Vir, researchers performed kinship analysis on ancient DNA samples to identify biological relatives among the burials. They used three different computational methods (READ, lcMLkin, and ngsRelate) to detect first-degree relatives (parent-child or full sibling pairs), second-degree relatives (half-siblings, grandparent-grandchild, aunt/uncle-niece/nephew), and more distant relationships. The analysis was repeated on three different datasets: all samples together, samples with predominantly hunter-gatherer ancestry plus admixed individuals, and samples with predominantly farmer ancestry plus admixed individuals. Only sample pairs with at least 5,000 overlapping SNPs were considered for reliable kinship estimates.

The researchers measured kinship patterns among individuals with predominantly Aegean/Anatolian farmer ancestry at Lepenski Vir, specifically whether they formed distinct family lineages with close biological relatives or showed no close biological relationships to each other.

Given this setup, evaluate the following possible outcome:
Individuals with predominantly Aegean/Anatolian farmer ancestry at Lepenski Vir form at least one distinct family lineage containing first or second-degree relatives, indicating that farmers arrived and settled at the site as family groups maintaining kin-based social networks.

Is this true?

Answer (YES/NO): NO